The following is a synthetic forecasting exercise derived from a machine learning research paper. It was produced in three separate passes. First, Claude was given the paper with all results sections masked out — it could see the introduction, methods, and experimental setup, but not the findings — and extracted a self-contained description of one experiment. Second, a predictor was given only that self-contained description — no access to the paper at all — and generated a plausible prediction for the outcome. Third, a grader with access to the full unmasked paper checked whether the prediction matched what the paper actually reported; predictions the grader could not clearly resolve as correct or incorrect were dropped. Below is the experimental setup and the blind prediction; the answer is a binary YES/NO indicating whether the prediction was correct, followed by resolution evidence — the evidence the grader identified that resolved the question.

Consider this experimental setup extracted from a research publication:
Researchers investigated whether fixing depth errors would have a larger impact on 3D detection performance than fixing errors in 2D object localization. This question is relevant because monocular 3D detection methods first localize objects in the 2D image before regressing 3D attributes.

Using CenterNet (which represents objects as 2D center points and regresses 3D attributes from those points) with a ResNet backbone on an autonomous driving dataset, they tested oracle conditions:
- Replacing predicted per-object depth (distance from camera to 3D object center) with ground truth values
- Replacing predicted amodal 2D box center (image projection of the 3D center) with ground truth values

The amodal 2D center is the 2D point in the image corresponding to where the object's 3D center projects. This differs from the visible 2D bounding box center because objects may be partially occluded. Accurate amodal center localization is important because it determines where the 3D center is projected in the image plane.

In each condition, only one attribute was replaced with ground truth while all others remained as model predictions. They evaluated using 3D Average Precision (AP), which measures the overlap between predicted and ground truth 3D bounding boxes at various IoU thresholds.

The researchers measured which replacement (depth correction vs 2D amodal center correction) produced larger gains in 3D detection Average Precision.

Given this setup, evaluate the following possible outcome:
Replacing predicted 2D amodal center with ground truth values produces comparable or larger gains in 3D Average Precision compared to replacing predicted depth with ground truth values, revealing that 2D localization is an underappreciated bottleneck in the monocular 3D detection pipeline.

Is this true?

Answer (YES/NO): NO